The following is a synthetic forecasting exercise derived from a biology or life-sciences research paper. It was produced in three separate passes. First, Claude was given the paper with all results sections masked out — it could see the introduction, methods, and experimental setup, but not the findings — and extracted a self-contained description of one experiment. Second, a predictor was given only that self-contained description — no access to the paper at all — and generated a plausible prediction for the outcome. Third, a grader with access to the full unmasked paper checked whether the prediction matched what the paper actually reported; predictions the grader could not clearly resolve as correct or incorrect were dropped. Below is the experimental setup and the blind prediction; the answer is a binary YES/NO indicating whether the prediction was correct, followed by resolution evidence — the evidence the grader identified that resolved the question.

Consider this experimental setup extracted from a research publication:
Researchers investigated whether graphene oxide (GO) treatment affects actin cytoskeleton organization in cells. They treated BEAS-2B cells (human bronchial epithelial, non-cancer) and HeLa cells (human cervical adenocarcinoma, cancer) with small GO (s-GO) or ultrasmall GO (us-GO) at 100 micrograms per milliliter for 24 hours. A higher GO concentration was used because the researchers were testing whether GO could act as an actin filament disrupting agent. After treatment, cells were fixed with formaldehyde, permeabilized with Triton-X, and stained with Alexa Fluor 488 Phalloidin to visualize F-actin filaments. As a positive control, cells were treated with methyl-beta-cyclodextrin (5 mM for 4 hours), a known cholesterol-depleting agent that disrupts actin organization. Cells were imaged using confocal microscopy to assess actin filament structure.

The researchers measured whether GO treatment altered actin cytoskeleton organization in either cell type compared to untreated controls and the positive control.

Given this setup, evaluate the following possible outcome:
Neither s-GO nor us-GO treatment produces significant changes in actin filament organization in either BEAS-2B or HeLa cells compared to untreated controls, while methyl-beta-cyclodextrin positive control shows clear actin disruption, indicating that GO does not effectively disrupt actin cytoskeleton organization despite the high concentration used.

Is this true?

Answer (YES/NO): NO